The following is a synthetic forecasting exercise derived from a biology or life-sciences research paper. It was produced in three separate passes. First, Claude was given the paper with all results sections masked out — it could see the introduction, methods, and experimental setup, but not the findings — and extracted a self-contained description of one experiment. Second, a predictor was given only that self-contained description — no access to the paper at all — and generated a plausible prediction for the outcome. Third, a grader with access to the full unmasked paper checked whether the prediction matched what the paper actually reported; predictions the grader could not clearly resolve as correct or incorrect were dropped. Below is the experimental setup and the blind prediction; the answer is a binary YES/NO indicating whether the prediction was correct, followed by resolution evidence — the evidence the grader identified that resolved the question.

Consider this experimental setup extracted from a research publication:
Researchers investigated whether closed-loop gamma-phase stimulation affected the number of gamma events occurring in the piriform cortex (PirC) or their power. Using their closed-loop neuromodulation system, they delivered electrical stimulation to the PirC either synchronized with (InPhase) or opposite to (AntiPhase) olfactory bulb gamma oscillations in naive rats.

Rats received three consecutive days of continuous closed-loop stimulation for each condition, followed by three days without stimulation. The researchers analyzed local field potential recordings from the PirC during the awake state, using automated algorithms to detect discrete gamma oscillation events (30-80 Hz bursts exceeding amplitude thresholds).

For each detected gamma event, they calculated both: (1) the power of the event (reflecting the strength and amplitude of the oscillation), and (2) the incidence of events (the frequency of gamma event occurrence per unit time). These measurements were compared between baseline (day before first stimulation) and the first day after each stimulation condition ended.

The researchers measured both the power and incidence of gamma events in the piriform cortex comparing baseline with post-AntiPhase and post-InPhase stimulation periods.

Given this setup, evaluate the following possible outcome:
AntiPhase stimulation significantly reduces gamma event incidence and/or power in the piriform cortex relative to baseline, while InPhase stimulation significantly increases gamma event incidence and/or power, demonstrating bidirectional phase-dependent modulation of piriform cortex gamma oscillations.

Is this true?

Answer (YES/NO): YES